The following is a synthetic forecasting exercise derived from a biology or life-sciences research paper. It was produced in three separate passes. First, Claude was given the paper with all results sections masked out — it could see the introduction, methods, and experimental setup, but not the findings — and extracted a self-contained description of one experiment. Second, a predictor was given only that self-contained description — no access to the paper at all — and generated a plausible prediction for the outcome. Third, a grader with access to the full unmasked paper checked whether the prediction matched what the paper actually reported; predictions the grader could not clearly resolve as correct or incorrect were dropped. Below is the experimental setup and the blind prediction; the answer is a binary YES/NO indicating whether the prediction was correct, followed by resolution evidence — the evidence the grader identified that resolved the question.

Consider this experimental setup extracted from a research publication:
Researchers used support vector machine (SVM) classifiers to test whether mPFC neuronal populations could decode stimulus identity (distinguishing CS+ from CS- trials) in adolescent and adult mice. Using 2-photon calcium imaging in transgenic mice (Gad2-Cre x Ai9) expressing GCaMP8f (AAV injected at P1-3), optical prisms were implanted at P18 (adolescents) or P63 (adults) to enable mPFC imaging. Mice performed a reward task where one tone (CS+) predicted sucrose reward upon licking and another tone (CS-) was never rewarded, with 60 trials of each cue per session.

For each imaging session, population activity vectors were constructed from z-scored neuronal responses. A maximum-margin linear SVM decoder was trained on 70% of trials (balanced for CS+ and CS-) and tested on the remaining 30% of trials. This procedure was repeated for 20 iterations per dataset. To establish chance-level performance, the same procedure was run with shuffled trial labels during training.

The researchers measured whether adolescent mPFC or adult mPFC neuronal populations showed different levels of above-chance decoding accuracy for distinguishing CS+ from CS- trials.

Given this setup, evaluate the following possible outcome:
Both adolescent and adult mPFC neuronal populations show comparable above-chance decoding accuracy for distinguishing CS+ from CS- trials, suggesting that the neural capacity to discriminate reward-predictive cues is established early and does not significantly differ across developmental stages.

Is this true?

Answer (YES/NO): NO